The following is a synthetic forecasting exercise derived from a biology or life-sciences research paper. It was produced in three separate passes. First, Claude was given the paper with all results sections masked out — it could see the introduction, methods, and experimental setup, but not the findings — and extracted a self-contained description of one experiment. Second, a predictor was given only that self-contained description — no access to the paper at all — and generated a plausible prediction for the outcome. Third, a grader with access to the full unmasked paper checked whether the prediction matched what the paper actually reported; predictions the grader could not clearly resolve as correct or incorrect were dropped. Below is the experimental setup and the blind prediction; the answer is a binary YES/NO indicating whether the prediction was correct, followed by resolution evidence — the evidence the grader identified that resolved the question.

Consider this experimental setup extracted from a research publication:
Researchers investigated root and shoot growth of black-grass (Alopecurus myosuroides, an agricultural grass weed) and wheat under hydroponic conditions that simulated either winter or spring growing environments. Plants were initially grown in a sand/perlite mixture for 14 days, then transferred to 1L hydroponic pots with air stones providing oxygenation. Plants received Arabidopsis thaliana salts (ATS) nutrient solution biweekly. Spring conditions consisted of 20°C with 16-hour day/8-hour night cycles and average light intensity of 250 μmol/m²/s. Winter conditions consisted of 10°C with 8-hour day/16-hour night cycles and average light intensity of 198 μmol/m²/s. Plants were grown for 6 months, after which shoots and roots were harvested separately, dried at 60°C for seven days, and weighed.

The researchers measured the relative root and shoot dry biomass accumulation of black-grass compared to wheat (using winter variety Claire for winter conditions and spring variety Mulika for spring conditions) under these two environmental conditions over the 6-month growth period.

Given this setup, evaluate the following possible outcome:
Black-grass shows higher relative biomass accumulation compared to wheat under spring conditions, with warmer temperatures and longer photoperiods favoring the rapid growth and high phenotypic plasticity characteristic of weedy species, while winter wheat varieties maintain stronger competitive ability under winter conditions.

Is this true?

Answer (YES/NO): NO